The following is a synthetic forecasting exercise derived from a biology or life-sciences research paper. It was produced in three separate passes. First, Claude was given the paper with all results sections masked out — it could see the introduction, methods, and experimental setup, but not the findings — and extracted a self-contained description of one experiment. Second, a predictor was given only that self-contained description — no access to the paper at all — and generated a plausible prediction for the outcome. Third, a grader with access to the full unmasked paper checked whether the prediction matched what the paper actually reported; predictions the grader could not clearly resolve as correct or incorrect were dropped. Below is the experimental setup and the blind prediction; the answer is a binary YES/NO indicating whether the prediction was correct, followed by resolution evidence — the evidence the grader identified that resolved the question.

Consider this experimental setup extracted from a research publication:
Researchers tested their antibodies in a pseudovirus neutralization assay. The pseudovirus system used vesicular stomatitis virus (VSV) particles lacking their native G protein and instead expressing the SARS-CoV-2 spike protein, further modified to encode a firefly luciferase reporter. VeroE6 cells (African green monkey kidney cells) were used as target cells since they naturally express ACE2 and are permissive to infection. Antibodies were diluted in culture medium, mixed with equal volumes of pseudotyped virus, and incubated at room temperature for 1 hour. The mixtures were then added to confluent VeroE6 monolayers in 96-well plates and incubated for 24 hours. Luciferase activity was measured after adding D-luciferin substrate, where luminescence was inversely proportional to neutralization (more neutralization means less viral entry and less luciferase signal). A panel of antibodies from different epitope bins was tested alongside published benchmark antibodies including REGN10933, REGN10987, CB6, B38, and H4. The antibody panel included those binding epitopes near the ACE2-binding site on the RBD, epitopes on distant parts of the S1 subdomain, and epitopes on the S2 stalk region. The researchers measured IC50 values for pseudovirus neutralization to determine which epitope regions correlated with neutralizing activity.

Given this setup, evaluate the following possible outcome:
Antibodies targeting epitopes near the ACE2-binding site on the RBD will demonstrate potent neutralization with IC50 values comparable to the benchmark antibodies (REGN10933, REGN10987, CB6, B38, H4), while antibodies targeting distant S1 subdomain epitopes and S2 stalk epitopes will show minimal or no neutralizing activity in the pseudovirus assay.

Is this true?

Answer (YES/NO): NO